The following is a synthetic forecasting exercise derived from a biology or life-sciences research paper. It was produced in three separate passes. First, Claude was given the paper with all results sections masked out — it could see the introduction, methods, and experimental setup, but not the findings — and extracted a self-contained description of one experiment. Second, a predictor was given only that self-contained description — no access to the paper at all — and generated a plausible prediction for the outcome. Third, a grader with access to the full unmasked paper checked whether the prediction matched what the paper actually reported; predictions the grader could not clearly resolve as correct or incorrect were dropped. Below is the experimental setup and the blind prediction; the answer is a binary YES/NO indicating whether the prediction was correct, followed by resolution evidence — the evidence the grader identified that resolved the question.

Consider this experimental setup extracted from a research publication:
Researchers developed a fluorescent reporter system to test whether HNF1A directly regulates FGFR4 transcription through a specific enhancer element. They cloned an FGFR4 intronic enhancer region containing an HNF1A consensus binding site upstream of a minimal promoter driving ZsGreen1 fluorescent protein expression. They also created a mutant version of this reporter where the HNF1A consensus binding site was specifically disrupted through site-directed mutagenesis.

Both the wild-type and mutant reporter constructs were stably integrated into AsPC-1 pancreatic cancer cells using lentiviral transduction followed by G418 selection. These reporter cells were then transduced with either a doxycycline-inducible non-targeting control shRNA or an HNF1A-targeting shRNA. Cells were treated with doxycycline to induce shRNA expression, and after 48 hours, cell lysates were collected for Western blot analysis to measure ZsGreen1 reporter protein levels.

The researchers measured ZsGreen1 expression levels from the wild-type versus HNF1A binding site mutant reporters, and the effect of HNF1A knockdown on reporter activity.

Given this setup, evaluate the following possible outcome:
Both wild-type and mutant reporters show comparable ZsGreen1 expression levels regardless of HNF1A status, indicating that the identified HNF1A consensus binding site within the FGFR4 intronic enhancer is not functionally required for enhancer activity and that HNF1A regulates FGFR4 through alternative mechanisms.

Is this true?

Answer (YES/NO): NO